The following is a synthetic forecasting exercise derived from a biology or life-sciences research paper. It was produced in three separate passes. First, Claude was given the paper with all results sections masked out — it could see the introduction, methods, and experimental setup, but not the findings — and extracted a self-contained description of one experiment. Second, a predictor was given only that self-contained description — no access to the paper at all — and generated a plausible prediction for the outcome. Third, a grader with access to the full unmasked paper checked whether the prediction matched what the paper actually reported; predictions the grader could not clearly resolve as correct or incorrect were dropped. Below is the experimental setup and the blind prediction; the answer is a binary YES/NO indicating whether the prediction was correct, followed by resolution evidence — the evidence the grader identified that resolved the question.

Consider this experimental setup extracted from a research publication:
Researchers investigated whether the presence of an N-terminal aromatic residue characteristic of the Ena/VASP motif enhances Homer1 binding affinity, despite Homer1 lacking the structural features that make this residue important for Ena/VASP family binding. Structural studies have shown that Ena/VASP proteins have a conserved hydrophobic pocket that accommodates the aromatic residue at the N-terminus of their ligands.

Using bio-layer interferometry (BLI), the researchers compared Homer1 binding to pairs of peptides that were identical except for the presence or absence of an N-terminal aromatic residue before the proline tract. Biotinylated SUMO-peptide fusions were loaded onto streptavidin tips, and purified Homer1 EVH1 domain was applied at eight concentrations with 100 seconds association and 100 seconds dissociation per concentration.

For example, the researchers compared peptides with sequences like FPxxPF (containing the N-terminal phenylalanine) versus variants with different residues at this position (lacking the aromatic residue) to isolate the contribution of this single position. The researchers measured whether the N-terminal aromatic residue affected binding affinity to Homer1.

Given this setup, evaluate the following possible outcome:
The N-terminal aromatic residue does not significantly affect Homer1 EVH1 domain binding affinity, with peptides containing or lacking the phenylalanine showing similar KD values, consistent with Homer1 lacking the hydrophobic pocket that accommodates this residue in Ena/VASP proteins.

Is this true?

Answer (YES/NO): NO